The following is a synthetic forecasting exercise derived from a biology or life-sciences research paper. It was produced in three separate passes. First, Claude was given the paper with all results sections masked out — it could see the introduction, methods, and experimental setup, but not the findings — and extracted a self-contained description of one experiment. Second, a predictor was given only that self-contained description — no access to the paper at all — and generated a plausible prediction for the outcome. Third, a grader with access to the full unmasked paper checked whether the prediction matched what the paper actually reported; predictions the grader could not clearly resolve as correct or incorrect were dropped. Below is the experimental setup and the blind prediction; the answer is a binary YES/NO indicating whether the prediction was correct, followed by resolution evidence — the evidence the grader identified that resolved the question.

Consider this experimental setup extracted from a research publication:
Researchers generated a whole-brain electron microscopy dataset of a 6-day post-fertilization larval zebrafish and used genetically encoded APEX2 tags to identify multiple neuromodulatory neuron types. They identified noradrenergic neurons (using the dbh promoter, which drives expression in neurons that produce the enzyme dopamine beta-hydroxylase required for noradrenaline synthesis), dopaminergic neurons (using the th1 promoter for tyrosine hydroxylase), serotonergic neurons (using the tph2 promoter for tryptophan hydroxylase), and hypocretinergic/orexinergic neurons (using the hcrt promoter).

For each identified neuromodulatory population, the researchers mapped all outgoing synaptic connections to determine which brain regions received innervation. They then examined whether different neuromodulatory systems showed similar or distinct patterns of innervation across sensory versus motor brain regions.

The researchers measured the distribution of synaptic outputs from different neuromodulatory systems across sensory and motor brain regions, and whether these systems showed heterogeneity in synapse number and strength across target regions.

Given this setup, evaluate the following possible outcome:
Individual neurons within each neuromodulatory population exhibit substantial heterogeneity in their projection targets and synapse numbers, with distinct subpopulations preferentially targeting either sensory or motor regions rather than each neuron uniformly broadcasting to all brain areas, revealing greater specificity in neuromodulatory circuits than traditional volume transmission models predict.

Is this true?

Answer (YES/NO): NO